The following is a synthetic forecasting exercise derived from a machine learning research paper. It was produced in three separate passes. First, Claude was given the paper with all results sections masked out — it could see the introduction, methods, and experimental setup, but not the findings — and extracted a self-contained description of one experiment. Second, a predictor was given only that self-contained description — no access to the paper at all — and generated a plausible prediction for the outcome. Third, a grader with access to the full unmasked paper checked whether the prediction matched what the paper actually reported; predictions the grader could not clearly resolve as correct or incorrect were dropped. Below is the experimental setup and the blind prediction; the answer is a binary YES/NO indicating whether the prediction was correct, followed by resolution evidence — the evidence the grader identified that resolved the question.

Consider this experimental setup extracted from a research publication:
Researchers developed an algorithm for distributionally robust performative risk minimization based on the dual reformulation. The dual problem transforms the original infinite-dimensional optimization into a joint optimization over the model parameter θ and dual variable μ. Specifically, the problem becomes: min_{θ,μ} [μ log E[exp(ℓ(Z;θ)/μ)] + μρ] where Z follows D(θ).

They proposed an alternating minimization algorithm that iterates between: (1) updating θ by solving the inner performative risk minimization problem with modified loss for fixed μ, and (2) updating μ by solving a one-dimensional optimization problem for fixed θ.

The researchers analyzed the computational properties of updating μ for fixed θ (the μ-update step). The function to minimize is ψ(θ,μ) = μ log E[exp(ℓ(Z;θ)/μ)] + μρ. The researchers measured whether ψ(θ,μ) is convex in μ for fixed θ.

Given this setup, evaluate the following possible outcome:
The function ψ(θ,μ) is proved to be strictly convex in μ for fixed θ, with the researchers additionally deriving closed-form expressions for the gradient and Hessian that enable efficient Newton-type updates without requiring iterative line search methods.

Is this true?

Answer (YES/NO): NO